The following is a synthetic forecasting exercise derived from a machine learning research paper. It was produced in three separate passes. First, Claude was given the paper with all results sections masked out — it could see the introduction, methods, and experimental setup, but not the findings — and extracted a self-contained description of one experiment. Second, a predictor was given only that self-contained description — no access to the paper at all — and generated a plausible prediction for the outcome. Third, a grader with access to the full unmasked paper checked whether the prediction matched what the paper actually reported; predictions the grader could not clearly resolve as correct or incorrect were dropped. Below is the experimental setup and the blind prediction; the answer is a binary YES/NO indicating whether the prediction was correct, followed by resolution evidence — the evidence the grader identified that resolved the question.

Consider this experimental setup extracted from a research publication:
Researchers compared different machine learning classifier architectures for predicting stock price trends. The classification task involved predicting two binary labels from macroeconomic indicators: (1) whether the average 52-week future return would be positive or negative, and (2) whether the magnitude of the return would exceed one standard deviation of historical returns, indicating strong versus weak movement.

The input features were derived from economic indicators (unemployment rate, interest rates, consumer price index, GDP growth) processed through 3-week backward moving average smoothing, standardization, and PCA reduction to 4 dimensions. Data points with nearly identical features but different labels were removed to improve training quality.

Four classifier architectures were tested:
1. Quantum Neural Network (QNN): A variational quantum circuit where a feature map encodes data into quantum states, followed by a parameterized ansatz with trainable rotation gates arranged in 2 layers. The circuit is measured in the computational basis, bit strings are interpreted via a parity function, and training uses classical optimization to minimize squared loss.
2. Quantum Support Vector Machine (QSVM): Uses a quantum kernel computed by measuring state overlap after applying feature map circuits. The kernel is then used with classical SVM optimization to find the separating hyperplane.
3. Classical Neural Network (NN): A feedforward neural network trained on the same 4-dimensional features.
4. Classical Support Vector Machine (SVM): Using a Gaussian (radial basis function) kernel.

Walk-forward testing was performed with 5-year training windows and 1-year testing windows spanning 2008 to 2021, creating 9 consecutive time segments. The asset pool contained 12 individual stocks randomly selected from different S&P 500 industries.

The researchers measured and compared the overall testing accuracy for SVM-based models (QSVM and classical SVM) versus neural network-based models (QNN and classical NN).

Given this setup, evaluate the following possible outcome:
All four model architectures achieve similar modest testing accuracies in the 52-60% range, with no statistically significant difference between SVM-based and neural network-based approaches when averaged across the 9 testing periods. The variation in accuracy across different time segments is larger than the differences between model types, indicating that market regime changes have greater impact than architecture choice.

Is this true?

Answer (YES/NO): NO